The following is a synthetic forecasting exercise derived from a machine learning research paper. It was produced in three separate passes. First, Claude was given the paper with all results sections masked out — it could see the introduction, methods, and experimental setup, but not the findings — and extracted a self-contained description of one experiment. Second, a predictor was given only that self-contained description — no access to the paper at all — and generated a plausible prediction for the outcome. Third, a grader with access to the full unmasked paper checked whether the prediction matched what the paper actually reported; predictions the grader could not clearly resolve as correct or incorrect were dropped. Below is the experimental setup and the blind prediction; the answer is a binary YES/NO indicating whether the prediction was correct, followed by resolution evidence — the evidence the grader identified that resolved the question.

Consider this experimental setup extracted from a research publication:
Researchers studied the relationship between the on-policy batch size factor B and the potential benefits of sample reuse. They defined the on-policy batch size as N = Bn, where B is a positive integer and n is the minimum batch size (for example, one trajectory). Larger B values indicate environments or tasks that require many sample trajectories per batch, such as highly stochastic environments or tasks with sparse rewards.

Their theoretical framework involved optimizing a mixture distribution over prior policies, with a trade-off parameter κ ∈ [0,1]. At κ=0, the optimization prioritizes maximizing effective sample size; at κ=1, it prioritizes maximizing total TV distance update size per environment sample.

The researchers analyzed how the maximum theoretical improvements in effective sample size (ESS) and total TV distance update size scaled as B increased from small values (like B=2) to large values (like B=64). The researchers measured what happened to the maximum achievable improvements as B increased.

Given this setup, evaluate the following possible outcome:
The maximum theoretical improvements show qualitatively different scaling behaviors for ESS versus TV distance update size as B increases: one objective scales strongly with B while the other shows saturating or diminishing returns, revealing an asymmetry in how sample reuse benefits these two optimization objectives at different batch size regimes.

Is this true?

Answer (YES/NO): NO